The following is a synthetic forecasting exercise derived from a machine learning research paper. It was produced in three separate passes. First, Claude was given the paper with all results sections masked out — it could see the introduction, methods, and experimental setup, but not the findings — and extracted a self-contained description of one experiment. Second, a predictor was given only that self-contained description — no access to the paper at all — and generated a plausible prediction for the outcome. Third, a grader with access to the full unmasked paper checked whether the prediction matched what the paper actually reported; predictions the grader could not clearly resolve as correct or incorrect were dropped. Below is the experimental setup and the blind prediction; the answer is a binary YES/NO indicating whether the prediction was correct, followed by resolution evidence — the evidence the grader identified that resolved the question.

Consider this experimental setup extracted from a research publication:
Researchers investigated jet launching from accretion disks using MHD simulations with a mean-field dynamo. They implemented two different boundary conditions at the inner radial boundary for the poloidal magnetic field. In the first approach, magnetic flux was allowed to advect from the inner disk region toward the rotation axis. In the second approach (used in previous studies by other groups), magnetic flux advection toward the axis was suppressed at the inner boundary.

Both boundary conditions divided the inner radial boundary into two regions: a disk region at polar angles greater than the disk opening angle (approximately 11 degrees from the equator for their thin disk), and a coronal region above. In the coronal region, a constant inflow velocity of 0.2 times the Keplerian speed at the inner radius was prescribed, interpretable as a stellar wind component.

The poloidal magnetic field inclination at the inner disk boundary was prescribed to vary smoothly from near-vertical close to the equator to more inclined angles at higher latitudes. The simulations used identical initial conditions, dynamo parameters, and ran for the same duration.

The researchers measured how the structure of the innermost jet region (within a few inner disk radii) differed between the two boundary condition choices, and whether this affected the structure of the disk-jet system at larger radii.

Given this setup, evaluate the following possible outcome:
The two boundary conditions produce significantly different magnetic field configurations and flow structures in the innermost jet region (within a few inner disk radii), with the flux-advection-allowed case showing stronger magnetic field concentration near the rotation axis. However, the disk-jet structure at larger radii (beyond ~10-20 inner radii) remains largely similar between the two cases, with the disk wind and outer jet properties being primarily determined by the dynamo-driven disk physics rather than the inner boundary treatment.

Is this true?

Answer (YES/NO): NO